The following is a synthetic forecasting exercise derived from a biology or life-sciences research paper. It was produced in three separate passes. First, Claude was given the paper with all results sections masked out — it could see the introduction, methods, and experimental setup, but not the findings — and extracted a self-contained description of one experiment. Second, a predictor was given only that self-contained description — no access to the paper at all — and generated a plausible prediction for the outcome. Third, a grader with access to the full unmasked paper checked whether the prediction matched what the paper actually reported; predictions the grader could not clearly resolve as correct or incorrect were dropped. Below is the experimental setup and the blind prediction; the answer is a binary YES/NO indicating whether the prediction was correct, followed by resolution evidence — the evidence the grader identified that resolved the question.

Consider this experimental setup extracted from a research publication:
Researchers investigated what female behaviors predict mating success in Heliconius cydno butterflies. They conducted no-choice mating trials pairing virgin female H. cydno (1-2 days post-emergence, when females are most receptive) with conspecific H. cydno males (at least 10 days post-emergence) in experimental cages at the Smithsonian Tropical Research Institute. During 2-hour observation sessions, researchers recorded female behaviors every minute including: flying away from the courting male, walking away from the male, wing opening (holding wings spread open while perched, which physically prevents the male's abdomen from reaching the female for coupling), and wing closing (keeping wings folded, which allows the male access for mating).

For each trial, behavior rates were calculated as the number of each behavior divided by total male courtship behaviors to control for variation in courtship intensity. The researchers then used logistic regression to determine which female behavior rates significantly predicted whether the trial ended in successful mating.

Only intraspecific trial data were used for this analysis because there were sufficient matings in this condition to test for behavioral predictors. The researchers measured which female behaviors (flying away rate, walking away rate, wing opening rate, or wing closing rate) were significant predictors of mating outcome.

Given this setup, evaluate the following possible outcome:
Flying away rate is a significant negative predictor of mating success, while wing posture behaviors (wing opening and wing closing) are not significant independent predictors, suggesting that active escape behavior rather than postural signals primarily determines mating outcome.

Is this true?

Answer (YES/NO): NO